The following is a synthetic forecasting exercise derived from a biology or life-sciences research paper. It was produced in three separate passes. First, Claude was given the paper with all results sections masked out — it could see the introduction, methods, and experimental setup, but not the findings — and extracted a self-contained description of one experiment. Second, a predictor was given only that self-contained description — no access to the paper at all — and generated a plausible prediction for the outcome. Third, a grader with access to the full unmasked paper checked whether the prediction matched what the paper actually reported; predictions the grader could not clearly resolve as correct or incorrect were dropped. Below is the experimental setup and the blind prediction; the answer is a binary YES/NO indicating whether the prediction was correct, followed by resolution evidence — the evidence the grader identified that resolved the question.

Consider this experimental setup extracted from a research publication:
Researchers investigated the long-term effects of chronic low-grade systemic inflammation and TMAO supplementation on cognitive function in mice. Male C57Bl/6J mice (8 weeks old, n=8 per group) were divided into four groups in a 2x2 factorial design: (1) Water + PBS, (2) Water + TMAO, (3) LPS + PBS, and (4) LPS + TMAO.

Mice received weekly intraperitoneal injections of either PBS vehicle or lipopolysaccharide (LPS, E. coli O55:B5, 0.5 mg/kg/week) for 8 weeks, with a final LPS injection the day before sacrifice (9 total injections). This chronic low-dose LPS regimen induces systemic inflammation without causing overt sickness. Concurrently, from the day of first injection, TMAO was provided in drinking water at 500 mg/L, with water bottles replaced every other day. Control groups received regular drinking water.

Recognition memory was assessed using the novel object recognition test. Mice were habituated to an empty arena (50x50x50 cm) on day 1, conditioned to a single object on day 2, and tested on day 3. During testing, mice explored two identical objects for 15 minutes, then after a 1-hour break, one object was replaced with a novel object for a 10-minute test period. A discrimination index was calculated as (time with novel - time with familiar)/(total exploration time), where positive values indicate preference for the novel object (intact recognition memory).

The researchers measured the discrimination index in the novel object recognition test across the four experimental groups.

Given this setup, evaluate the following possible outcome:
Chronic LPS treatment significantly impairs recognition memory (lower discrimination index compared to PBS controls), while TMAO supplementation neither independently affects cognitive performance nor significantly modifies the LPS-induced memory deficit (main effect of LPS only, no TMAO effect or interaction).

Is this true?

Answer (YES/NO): NO